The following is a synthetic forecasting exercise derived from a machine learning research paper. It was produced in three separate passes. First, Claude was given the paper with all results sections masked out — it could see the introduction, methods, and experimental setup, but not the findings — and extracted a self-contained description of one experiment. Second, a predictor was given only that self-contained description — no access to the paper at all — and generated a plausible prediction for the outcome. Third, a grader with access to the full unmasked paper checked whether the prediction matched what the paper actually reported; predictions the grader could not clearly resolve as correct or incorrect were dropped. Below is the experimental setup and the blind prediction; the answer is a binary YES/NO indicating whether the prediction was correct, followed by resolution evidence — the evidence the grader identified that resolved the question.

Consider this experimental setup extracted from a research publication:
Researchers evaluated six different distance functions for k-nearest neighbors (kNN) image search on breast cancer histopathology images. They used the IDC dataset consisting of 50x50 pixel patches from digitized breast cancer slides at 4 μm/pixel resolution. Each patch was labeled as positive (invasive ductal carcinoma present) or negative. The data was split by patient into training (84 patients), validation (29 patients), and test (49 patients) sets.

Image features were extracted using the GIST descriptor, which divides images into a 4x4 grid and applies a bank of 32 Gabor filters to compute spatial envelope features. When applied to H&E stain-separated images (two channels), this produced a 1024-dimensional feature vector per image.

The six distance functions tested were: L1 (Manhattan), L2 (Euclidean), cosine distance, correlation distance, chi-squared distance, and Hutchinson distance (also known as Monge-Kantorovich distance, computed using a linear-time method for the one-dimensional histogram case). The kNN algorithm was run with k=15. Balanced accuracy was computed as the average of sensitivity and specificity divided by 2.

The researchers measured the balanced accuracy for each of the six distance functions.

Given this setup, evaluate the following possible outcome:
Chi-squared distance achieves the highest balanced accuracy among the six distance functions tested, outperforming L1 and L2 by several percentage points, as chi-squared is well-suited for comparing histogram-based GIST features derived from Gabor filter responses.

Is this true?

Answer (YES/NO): NO